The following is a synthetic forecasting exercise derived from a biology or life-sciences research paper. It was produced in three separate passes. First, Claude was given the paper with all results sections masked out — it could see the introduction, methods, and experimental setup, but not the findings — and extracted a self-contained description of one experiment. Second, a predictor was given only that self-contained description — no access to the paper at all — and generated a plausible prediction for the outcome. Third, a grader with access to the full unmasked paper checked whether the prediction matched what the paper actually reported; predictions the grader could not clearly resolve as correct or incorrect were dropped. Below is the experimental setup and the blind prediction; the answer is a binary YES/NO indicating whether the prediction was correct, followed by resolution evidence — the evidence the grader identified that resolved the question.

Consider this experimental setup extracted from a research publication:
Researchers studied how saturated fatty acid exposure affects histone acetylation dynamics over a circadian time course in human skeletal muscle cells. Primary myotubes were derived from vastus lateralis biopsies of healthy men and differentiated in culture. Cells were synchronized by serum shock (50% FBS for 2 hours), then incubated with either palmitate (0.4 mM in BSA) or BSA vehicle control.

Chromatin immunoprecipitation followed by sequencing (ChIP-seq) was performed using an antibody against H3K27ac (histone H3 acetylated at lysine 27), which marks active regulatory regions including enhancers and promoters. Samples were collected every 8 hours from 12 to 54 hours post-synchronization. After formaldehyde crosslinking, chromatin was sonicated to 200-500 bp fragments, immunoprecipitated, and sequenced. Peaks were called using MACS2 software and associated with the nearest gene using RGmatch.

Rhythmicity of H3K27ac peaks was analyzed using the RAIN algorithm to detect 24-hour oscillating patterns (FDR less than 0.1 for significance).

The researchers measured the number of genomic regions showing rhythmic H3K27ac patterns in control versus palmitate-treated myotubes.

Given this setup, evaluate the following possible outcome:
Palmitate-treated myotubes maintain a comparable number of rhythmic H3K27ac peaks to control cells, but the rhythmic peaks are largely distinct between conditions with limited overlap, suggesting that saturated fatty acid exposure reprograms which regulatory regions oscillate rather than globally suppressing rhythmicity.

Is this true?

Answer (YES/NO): NO